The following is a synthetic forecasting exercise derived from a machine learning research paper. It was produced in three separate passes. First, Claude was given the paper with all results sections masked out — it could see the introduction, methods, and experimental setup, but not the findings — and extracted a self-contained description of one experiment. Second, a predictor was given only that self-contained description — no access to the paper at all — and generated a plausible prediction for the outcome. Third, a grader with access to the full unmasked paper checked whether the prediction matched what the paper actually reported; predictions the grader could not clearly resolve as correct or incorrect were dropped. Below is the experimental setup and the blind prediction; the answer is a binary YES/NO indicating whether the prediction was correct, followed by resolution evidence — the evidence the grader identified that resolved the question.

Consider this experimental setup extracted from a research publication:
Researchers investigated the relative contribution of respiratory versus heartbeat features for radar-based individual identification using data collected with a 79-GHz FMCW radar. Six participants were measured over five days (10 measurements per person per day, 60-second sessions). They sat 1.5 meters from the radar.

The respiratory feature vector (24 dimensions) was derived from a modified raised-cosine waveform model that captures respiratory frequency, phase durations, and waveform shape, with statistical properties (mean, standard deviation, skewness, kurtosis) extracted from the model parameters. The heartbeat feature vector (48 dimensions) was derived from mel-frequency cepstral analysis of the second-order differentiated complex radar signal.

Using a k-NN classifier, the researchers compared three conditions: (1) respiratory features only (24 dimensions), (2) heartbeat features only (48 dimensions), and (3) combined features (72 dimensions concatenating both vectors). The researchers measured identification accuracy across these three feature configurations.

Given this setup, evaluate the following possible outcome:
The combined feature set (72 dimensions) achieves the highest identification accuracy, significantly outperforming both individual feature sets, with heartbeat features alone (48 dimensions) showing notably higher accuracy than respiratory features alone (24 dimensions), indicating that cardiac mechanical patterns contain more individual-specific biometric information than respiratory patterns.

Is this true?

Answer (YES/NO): YES